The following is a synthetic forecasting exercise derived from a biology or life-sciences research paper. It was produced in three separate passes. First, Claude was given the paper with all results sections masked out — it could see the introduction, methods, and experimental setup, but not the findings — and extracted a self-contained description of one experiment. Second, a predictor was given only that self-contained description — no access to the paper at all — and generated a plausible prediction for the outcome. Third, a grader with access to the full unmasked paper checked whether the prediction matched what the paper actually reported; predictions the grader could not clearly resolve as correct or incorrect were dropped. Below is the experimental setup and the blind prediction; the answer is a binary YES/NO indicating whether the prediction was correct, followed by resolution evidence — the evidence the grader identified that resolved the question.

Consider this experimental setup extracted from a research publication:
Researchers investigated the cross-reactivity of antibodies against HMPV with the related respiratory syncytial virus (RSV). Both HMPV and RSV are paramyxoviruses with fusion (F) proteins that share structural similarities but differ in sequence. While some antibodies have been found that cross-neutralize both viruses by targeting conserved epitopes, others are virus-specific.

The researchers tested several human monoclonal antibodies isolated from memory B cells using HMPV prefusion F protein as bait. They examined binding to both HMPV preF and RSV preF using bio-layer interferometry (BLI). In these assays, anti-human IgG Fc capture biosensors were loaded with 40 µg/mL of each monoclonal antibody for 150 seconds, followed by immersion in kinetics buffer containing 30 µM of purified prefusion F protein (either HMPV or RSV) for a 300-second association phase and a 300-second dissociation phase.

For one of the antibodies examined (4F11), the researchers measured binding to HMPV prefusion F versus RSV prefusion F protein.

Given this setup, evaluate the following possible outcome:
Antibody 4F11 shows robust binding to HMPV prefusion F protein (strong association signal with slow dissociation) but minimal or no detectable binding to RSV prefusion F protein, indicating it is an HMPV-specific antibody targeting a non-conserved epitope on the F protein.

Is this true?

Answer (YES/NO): YES